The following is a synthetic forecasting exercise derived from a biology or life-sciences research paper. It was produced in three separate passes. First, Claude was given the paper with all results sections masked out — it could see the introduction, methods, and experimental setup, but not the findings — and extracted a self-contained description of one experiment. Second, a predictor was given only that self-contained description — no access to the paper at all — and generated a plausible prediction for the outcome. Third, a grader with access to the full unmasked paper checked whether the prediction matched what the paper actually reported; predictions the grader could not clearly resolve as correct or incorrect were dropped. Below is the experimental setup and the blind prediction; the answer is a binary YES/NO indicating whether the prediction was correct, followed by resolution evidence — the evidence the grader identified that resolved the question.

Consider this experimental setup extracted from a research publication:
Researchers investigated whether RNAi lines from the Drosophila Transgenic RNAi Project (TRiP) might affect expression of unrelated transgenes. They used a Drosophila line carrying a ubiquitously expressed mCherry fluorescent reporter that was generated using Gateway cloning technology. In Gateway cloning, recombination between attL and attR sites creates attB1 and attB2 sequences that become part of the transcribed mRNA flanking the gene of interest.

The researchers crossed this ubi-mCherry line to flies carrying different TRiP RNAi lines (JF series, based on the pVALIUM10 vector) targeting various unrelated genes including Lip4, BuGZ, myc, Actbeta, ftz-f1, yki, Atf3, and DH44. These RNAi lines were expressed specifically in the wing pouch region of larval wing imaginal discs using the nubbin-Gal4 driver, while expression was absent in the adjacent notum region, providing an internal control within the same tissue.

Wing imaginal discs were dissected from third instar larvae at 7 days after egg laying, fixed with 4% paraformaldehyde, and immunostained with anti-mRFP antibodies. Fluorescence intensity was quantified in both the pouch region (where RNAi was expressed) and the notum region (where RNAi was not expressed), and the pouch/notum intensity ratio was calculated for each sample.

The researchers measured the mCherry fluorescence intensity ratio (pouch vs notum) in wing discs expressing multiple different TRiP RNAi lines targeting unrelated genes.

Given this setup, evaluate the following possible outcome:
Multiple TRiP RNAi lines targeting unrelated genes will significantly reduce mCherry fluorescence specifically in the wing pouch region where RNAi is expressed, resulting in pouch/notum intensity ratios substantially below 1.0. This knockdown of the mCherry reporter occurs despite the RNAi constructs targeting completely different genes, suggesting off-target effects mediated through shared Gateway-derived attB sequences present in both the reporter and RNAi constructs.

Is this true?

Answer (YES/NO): YES